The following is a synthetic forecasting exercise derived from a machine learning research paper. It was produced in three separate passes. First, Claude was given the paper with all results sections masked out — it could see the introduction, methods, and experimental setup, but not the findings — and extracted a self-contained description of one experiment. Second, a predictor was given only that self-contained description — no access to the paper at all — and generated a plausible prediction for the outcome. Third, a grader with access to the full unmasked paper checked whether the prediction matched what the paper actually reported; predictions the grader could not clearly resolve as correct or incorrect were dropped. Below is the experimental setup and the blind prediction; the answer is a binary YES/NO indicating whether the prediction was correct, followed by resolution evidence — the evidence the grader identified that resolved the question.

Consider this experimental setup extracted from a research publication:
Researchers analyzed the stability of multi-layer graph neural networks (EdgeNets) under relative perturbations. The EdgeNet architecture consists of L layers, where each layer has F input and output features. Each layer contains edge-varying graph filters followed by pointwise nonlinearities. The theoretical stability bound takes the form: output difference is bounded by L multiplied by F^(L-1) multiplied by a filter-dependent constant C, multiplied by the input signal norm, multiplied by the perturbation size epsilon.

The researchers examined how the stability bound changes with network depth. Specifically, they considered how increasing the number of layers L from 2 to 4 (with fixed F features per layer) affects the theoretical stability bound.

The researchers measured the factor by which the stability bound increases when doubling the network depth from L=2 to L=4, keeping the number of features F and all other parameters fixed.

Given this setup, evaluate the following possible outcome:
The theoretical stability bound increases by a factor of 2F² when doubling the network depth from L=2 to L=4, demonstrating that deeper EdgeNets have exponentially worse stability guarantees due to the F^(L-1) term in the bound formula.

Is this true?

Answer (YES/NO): YES